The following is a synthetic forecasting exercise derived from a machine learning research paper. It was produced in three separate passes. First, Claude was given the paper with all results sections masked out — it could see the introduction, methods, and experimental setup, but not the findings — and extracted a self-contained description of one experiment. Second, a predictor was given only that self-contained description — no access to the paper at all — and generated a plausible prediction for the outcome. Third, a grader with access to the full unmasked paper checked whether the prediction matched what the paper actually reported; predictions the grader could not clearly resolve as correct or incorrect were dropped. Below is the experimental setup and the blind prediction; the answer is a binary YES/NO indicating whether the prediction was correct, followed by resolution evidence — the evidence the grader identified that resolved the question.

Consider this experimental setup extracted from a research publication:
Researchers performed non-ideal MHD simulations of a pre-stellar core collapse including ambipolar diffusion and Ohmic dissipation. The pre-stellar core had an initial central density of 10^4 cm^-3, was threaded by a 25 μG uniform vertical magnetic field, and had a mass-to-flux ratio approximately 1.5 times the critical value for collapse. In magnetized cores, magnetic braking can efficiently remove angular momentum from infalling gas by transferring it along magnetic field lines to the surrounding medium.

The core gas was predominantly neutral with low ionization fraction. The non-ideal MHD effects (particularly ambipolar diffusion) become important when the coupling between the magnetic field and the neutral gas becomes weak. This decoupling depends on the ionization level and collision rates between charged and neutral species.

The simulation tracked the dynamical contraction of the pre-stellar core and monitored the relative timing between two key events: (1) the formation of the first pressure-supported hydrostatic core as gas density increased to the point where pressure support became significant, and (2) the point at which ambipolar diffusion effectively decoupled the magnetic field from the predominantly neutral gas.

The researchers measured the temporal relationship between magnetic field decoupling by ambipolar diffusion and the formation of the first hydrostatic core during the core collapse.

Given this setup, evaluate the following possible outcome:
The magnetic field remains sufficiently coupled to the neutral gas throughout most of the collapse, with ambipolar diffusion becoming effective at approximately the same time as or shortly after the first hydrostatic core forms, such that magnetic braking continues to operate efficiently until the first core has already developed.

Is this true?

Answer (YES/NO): NO